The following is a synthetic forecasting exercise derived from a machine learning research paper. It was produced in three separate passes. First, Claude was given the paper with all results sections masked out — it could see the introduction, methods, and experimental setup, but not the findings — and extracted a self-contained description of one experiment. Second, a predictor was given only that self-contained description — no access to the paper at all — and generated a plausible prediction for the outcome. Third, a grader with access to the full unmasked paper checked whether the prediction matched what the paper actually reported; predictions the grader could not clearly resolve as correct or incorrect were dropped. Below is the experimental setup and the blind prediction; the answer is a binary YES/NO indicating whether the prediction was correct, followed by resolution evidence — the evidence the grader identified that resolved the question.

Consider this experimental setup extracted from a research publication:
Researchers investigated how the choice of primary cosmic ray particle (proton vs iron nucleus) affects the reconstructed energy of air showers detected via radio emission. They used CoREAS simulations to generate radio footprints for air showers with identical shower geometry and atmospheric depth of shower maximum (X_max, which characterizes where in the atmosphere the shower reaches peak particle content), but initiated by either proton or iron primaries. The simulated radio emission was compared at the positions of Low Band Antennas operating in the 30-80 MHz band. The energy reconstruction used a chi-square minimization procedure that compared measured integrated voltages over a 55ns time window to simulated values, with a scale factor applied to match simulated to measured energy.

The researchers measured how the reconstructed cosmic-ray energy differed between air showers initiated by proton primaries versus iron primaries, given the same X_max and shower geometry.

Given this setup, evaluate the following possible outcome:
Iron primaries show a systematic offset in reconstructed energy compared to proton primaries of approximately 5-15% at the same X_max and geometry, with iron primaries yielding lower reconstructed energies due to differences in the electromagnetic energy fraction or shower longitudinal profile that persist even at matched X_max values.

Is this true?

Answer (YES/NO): NO